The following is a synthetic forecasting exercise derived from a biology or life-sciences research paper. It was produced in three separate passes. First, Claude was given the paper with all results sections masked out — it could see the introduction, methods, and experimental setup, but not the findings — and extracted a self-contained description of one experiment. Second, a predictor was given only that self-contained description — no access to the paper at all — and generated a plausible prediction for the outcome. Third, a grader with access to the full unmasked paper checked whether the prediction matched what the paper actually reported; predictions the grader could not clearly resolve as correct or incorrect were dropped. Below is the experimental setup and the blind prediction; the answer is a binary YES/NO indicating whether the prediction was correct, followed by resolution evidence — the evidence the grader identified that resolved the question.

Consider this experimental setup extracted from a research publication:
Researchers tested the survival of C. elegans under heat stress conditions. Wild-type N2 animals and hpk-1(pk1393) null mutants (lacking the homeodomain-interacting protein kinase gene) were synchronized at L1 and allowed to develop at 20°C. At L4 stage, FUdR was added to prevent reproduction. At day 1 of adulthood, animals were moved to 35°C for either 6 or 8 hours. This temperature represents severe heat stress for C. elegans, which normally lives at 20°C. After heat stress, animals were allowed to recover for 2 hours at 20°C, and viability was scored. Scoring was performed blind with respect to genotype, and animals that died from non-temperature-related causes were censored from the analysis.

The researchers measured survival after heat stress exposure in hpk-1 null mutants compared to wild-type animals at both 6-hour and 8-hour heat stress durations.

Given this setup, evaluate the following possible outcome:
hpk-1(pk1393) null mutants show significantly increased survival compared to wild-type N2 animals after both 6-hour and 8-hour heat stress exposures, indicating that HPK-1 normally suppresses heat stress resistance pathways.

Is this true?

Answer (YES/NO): NO